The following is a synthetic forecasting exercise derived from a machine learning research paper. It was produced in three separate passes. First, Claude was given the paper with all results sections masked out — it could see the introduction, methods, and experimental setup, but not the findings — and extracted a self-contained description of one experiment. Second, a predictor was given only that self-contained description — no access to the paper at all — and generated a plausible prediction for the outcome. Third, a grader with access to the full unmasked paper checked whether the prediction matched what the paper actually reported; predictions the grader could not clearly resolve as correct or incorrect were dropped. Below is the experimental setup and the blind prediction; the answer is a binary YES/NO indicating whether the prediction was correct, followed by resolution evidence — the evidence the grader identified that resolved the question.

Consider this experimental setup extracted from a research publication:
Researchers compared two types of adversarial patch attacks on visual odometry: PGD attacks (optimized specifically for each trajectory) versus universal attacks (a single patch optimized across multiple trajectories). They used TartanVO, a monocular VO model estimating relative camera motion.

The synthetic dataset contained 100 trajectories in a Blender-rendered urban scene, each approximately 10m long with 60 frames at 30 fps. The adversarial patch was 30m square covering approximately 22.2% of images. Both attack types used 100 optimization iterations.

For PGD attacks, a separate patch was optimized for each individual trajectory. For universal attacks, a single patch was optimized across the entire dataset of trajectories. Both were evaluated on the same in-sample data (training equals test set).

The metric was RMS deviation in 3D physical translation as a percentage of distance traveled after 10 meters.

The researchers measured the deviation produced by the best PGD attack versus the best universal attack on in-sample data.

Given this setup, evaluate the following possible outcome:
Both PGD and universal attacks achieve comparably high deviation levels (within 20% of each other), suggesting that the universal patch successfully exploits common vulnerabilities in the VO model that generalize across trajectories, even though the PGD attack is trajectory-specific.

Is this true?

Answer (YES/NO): NO